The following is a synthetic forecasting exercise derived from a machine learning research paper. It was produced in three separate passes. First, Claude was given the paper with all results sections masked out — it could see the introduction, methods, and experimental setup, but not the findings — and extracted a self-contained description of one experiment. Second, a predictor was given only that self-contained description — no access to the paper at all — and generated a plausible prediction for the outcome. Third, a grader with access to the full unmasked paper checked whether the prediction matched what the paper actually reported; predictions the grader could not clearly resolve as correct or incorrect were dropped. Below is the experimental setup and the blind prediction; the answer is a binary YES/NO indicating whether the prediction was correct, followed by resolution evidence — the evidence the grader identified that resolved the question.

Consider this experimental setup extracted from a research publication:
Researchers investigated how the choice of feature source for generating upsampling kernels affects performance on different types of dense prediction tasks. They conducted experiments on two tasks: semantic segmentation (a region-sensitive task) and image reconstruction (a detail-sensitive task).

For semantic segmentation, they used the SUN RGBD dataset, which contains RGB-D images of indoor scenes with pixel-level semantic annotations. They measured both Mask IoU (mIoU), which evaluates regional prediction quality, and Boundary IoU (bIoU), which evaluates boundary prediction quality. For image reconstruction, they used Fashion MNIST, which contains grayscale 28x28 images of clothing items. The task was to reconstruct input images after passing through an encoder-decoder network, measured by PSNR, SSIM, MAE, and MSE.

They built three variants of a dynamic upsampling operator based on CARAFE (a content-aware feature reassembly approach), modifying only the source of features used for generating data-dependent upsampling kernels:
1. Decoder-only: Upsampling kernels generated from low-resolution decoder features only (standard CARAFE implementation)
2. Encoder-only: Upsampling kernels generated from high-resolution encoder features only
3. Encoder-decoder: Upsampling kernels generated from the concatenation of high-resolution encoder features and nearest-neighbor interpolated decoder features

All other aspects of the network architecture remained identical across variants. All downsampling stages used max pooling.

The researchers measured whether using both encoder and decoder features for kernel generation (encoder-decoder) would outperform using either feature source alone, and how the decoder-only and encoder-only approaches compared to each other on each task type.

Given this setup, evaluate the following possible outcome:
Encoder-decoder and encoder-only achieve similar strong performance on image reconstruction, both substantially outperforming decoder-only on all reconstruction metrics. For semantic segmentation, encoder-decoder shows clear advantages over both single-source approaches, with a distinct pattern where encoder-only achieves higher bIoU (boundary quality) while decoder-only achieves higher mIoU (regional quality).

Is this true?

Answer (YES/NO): NO